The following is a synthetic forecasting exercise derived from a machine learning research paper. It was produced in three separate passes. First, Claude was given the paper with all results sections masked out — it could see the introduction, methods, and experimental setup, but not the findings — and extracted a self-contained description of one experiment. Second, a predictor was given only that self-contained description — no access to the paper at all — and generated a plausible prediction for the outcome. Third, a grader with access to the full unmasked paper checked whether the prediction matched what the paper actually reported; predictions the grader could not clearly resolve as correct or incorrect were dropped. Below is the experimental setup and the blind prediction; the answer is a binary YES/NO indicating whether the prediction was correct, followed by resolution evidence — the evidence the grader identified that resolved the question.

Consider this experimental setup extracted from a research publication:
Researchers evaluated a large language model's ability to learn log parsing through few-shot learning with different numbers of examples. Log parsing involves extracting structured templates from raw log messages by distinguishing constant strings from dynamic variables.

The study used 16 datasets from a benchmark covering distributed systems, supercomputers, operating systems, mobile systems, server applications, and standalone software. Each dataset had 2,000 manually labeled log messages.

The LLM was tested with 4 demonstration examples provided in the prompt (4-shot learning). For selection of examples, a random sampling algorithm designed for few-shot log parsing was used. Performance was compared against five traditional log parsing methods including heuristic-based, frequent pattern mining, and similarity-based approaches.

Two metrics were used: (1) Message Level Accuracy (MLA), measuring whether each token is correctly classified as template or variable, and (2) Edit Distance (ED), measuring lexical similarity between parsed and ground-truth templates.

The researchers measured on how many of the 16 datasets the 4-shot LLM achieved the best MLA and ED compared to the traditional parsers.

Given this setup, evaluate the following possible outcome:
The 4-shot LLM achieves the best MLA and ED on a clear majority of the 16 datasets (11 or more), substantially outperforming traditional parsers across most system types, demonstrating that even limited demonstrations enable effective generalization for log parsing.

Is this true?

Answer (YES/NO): YES